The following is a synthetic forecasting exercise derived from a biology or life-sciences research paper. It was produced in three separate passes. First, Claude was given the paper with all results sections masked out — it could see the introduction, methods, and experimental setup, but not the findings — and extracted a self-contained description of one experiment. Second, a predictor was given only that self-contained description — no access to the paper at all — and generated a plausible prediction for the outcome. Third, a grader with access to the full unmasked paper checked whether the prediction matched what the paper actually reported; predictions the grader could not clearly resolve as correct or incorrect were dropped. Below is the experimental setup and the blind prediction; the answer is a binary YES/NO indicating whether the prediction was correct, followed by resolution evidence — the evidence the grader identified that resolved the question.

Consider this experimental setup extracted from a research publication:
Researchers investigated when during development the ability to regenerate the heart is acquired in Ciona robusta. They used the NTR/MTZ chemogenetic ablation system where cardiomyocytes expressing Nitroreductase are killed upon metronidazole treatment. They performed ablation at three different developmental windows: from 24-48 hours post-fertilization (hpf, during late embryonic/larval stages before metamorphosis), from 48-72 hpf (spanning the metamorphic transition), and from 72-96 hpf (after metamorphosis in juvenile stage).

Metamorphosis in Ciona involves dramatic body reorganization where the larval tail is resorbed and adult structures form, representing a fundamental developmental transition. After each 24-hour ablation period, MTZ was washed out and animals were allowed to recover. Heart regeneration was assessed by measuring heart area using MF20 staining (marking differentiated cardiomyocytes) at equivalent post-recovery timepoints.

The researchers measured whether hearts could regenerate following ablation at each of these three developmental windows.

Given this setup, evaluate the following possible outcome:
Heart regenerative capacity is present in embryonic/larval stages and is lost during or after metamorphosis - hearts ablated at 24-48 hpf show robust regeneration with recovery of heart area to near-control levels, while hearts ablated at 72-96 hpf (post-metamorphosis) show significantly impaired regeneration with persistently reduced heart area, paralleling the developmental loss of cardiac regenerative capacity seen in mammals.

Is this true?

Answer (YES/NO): NO